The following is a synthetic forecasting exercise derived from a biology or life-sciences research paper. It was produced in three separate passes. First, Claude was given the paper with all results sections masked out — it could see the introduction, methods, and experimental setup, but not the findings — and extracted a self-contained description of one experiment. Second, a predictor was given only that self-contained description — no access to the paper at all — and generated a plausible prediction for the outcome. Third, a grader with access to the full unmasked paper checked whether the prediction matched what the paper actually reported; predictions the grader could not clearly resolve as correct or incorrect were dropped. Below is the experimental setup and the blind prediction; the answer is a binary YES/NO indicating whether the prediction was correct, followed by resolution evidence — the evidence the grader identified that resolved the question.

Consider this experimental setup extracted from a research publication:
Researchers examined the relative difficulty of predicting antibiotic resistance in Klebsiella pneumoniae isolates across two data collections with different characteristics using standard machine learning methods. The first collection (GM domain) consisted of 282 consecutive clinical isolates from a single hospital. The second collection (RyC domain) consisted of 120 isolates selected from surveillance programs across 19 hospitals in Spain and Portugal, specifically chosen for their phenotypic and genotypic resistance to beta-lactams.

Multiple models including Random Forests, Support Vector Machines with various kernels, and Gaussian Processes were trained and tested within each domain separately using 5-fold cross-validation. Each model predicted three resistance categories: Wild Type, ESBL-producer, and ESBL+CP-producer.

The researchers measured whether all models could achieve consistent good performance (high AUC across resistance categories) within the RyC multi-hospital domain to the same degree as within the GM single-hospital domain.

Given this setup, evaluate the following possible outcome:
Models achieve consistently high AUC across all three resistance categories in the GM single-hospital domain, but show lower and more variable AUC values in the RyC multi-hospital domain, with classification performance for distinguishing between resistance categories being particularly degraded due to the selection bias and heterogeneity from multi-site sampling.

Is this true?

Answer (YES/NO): YES